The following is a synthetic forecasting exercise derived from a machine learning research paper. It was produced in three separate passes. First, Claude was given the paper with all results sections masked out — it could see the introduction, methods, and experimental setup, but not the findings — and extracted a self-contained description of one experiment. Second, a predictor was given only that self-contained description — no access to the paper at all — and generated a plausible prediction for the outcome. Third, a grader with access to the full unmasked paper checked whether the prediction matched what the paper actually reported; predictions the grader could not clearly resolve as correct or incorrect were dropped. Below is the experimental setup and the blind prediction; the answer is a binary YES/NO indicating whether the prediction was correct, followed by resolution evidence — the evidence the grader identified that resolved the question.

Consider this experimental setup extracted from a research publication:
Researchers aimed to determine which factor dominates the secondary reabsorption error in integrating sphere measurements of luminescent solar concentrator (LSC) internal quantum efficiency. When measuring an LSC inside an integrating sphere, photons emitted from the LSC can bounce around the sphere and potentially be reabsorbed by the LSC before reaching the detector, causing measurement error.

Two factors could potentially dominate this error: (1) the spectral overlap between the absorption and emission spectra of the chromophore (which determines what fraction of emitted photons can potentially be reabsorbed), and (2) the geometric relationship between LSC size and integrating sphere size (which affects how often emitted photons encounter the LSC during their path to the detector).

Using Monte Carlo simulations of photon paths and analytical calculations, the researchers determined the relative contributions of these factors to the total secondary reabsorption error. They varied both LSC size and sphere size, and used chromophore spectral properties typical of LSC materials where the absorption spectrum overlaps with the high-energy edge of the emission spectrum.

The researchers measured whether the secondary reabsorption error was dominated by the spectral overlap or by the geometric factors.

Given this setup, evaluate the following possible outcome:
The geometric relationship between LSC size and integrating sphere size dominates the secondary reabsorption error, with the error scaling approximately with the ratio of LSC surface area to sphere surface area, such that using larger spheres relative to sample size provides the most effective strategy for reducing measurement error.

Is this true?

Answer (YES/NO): NO